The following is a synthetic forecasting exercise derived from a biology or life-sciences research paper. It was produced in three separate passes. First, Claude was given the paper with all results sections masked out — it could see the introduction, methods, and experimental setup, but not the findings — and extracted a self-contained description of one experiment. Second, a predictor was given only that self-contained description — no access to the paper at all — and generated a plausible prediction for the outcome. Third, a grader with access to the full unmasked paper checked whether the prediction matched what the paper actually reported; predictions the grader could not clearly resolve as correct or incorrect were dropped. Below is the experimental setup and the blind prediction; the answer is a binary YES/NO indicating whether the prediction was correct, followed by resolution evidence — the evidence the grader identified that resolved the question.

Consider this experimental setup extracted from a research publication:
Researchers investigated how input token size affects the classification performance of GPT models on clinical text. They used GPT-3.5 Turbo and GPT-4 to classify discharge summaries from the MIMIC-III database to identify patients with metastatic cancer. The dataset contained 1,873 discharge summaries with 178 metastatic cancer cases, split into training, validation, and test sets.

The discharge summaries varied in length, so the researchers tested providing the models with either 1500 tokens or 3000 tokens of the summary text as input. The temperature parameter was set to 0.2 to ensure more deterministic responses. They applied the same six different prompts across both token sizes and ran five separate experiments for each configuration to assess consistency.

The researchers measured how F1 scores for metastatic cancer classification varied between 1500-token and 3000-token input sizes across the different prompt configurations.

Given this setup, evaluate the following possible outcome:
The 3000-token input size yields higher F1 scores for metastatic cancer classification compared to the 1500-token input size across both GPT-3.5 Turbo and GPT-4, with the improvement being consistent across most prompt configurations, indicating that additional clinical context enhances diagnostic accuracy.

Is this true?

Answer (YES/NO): NO